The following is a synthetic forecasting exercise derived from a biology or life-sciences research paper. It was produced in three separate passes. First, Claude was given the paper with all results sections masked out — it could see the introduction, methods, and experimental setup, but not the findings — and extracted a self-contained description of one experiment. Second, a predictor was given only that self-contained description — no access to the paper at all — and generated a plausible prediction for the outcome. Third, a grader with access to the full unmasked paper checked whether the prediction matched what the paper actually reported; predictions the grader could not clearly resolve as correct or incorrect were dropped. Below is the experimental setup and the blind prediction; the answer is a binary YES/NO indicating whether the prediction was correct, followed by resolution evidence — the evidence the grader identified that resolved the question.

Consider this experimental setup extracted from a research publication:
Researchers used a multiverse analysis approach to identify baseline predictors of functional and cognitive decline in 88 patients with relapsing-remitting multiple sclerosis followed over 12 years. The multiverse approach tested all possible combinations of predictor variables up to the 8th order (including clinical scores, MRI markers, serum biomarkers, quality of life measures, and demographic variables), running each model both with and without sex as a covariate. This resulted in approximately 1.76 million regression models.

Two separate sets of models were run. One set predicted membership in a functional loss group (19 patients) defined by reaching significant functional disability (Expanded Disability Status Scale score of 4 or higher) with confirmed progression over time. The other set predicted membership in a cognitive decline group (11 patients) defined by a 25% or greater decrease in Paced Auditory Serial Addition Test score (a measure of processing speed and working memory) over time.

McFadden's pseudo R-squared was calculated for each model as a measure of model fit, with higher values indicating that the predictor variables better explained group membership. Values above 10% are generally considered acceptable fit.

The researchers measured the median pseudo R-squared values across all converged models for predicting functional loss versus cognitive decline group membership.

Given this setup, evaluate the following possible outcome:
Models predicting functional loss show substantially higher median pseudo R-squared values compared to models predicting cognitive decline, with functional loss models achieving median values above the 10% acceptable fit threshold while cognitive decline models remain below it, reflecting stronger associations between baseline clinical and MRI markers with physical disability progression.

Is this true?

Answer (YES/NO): NO